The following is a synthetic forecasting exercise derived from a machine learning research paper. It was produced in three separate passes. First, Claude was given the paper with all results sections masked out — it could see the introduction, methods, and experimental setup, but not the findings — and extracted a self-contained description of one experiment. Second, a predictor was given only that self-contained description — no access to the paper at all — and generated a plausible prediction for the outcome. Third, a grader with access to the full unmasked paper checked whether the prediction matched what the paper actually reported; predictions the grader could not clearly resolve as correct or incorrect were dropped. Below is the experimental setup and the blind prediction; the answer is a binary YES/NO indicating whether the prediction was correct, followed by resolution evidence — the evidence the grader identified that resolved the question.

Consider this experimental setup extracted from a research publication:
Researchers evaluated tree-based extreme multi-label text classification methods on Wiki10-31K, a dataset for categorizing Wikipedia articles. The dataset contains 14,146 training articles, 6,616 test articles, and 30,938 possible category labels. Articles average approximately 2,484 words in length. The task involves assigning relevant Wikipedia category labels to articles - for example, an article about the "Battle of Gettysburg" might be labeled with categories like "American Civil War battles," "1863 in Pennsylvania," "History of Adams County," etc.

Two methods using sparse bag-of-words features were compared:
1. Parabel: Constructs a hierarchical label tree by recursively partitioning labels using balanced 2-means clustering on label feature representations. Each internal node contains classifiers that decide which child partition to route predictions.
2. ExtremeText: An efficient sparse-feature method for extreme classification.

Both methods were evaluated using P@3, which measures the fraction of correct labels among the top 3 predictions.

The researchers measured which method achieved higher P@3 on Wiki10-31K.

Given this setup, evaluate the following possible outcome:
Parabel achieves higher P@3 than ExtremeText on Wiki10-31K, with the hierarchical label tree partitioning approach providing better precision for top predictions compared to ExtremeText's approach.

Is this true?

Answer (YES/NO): NO